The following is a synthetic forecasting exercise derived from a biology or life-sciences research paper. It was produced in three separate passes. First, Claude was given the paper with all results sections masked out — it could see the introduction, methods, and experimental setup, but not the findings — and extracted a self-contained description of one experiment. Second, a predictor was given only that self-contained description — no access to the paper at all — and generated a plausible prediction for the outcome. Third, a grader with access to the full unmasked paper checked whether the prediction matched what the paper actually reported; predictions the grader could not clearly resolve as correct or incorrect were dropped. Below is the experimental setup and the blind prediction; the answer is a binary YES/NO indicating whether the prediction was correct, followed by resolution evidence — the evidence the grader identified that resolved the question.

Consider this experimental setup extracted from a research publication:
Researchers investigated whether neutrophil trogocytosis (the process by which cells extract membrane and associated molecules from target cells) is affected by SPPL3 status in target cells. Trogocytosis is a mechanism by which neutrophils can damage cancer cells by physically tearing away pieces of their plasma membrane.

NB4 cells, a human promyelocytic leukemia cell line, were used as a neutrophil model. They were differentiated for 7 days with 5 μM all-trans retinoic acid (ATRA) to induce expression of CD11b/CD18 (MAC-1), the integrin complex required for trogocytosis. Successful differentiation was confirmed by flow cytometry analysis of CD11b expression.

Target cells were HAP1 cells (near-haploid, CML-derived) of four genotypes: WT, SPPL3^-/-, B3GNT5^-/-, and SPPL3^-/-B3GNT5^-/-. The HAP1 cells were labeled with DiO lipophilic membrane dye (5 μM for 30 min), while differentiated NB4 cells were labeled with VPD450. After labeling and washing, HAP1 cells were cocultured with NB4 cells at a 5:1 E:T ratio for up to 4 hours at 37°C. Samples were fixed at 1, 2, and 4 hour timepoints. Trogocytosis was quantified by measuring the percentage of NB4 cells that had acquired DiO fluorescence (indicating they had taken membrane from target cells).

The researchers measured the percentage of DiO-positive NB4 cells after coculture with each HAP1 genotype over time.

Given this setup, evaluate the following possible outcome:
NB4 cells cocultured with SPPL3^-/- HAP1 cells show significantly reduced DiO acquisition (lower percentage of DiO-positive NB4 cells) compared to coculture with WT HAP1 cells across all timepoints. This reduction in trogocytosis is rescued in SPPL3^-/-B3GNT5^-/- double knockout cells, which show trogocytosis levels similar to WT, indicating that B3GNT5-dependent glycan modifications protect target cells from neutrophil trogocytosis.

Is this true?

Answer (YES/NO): YES